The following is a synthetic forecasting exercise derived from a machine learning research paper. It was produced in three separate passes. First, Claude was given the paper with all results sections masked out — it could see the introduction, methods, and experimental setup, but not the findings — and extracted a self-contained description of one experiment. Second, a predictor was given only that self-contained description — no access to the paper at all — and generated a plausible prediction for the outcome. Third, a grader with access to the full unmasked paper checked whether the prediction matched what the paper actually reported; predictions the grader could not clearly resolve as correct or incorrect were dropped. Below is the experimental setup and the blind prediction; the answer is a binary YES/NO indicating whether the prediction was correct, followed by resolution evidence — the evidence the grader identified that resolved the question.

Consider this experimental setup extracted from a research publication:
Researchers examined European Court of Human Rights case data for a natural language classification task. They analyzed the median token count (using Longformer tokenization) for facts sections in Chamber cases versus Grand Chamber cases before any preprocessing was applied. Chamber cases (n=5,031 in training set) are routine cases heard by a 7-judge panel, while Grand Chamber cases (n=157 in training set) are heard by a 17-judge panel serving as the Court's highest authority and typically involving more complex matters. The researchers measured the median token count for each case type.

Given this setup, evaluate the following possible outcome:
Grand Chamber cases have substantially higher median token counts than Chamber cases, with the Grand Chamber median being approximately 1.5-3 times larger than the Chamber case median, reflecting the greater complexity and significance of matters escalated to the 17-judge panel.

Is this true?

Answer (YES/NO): NO